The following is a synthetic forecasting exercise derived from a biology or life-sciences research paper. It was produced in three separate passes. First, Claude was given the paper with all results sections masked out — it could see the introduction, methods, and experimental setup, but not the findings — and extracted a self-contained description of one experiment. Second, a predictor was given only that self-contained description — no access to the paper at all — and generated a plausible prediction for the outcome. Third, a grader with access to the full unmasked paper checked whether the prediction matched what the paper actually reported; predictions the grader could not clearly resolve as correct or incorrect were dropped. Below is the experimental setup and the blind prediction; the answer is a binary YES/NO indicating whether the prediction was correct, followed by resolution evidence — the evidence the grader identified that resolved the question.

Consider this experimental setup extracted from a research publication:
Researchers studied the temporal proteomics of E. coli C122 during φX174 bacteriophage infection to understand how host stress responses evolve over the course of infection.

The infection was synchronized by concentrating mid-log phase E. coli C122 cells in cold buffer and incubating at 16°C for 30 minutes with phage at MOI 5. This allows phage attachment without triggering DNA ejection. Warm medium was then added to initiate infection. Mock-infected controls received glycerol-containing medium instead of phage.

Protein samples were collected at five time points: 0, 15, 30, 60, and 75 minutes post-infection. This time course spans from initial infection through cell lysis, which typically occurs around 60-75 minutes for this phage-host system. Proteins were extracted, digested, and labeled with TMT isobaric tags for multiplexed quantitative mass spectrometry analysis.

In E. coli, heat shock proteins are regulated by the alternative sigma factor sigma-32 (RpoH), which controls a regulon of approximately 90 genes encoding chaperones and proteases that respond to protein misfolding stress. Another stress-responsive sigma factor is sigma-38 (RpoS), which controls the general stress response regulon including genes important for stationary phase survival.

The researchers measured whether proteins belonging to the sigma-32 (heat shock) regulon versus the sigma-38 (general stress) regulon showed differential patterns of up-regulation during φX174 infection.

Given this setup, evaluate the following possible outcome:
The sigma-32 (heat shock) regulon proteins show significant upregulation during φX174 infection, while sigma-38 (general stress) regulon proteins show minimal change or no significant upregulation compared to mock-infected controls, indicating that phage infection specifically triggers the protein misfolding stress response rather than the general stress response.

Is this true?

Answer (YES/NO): YES